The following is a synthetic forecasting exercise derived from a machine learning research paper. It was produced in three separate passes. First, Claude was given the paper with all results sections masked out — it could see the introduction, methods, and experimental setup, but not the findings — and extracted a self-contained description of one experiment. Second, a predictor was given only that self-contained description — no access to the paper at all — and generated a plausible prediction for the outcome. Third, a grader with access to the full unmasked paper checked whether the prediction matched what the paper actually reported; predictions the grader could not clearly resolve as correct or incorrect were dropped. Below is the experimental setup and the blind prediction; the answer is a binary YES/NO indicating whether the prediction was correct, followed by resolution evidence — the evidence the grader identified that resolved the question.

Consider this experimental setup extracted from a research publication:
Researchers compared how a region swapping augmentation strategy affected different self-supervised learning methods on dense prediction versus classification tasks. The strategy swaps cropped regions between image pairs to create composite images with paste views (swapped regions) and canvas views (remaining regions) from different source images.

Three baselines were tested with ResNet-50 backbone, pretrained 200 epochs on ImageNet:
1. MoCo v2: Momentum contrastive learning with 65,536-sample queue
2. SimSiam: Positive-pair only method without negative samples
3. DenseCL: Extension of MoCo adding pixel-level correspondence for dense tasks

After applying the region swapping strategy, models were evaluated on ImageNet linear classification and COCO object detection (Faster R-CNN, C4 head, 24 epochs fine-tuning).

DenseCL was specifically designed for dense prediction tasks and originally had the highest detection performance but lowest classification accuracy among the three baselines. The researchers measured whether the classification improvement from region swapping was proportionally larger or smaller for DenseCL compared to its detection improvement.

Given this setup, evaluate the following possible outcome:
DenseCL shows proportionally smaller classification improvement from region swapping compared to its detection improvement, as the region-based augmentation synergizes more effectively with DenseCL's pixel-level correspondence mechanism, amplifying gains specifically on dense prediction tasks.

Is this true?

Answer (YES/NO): NO